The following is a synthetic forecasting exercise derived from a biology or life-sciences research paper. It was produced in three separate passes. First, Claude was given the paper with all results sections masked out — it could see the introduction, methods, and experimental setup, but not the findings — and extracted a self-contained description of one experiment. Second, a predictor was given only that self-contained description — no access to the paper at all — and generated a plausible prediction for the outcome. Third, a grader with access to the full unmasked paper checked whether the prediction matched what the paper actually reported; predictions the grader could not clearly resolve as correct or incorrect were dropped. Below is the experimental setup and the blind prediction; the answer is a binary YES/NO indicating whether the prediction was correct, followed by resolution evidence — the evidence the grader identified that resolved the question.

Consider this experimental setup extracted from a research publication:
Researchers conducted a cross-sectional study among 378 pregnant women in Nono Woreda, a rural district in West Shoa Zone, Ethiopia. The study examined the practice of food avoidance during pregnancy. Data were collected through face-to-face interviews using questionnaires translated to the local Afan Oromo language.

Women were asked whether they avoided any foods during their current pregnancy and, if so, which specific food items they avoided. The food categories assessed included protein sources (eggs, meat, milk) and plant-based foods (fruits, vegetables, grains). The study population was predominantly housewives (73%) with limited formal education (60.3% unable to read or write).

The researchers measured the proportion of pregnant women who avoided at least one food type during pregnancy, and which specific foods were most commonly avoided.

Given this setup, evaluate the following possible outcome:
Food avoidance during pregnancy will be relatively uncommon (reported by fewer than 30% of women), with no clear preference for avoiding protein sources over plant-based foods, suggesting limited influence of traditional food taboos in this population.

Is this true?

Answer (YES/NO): NO